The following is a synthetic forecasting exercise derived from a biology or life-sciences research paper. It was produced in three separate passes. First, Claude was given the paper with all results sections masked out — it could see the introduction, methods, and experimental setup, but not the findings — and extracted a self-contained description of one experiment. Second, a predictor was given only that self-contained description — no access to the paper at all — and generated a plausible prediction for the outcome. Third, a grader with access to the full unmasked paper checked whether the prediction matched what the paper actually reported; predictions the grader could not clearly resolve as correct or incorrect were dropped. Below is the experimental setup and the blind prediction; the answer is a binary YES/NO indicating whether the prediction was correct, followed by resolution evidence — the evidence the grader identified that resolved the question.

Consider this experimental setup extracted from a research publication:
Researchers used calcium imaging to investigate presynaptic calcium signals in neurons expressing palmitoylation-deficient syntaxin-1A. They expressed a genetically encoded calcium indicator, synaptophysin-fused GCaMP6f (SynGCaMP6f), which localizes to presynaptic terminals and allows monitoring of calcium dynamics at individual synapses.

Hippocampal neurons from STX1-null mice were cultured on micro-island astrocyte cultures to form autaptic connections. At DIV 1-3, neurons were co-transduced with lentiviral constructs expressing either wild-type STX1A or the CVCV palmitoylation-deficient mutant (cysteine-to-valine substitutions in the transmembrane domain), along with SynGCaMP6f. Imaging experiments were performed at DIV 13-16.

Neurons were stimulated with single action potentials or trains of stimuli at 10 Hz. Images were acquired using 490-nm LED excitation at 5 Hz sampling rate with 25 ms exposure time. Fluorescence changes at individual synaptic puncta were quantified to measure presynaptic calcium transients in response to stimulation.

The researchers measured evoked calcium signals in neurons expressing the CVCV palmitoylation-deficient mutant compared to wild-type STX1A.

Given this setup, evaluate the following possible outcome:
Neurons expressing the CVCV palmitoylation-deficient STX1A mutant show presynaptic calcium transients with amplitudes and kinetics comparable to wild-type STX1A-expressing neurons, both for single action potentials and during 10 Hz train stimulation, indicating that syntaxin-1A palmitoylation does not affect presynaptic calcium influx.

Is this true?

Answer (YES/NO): YES